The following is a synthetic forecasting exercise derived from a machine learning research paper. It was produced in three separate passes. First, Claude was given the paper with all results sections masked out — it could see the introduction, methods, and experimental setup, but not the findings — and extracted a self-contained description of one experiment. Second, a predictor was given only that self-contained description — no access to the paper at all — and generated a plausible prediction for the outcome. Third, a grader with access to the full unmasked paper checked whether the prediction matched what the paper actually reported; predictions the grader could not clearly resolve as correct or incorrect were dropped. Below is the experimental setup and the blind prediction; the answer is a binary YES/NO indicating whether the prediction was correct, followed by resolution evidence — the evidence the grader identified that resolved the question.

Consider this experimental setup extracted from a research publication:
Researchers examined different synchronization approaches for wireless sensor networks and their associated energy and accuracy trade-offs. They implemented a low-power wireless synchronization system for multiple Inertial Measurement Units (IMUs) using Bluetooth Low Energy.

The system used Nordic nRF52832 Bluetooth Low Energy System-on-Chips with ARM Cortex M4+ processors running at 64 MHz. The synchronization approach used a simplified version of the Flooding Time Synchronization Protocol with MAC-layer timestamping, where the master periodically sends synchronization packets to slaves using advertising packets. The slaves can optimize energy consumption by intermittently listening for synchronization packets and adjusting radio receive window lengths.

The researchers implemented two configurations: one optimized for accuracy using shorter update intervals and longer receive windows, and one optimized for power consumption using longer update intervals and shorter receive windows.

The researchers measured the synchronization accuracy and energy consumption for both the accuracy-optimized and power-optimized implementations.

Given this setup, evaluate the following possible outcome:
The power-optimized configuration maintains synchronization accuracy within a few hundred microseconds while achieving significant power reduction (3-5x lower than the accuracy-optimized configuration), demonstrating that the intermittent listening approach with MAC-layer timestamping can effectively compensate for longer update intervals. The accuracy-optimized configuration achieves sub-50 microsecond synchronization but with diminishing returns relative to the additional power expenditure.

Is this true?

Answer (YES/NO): NO